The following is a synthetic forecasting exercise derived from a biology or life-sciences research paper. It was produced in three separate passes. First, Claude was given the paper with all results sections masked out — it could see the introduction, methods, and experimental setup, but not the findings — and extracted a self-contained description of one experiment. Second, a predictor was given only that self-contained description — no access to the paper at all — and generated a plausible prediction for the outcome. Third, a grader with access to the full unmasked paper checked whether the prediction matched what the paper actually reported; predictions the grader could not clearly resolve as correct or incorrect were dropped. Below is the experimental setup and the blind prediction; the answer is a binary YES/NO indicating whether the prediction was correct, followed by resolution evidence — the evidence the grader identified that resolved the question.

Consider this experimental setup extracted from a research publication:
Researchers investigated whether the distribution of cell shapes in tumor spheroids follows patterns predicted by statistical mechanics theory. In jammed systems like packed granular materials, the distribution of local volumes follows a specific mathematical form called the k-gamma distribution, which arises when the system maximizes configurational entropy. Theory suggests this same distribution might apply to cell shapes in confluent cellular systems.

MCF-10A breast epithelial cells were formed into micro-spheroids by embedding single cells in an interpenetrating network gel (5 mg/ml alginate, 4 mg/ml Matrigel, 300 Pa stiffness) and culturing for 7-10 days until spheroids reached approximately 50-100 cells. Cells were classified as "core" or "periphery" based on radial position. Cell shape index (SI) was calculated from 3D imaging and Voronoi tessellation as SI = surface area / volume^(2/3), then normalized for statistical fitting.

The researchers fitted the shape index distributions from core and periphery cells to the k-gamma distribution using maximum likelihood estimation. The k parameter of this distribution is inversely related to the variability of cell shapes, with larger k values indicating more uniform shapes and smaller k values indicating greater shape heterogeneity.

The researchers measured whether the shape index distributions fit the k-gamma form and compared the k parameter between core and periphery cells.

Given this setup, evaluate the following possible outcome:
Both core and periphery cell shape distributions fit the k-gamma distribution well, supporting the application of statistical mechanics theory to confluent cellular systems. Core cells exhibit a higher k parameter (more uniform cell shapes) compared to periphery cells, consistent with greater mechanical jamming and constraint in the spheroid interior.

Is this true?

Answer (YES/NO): NO